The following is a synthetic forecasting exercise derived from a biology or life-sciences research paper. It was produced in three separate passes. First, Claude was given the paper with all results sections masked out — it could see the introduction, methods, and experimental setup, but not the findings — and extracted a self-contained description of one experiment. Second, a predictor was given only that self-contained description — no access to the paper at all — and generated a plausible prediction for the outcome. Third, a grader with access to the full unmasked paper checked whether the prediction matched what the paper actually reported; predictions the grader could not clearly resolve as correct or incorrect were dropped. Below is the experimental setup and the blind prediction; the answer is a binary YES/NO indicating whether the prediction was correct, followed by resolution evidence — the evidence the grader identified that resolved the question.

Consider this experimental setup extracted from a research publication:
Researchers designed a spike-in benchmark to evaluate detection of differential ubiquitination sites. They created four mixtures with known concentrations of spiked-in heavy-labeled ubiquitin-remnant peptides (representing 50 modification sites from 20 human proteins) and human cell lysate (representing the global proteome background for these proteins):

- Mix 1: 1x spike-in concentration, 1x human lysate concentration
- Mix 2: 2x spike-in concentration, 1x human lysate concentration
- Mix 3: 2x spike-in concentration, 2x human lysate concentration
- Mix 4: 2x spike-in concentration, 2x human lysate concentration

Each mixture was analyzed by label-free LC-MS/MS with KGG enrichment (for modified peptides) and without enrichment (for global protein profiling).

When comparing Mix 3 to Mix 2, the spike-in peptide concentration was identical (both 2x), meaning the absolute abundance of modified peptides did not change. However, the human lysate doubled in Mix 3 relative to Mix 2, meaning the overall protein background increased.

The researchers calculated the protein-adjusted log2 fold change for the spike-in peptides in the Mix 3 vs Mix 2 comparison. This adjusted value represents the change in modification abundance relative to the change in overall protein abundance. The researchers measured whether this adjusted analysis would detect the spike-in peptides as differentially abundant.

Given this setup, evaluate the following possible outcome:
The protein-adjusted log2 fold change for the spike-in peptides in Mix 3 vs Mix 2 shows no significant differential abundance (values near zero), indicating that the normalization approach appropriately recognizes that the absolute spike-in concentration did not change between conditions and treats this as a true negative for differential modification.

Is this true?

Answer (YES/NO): NO